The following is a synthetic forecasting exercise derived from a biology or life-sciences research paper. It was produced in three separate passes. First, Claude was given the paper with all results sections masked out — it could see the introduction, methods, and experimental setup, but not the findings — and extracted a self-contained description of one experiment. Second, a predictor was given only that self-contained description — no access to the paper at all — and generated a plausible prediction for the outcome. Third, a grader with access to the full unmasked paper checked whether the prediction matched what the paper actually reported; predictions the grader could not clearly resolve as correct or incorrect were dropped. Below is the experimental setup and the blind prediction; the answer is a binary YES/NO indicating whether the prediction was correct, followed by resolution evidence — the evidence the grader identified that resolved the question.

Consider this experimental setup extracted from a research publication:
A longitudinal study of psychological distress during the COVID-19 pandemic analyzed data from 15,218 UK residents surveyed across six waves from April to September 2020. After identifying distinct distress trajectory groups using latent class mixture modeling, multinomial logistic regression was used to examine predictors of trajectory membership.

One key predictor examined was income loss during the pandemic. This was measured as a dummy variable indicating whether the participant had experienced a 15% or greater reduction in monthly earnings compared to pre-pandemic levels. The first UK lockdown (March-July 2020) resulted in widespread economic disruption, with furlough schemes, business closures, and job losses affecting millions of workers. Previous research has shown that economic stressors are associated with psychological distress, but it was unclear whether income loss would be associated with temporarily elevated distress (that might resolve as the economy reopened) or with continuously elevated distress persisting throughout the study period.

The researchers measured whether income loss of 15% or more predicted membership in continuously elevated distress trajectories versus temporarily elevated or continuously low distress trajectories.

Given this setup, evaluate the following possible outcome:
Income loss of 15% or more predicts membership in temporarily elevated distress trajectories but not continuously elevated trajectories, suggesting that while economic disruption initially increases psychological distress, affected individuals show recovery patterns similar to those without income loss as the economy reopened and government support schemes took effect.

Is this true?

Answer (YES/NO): NO